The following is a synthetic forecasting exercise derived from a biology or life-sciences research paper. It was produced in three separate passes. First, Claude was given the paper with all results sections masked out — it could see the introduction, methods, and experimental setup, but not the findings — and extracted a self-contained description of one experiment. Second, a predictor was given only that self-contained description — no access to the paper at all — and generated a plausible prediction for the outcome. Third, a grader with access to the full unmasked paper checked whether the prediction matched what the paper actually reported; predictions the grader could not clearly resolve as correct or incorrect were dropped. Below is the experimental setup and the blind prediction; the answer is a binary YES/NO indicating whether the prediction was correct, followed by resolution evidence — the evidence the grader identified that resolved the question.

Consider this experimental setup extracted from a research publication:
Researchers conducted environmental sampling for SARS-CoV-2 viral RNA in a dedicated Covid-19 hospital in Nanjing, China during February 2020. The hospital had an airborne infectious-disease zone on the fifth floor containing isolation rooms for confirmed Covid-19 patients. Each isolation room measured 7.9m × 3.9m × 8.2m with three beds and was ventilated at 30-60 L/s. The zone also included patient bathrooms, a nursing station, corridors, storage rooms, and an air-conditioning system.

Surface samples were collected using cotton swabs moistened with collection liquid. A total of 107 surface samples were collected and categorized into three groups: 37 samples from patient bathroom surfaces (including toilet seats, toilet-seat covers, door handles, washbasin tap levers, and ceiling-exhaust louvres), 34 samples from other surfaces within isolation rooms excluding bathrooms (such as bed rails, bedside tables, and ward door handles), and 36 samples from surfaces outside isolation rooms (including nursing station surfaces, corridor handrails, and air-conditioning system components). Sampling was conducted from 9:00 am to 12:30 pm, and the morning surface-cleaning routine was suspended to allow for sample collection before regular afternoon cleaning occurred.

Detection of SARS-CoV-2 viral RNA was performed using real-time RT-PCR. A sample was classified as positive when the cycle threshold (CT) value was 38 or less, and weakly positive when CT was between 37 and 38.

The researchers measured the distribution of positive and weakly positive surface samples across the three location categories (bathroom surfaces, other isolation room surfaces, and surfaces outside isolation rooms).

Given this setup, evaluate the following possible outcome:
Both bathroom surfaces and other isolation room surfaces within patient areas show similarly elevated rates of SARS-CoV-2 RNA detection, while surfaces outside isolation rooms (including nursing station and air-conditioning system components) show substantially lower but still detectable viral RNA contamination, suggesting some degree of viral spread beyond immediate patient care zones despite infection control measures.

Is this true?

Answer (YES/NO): NO